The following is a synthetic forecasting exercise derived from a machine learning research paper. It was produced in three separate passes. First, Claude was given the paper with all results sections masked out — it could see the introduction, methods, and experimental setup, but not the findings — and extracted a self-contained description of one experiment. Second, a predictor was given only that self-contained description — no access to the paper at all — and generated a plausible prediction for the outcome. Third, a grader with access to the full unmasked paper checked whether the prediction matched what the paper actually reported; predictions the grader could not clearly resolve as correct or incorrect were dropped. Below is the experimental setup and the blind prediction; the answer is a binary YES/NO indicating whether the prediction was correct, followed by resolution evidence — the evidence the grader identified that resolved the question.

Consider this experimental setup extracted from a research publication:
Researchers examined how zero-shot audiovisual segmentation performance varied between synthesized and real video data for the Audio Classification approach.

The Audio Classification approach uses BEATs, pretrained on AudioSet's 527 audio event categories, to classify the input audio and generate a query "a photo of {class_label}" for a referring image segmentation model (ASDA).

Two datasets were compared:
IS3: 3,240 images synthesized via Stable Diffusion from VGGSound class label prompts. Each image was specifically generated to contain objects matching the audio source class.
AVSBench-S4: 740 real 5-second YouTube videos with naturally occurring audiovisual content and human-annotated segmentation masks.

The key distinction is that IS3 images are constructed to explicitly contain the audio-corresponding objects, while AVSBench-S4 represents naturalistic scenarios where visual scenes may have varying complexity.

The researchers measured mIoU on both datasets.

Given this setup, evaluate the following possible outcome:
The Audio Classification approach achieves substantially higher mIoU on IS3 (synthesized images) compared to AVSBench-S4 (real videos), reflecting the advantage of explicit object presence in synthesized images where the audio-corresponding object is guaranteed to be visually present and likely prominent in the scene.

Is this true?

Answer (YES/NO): NO